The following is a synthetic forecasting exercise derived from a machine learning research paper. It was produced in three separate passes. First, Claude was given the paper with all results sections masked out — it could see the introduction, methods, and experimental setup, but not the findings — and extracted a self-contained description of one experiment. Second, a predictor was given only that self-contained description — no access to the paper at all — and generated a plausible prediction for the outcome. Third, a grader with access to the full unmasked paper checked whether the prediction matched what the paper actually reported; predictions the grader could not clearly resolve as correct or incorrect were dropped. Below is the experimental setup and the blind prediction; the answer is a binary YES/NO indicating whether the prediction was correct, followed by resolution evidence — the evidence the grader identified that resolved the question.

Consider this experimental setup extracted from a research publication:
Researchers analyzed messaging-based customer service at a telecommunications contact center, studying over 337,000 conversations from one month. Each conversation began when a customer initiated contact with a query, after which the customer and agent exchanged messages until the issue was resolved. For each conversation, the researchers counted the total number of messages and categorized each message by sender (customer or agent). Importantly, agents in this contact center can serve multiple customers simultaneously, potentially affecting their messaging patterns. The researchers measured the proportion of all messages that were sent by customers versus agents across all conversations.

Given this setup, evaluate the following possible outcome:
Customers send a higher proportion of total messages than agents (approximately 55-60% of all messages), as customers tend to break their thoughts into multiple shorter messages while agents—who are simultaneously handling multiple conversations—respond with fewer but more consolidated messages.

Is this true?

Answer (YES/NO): NO